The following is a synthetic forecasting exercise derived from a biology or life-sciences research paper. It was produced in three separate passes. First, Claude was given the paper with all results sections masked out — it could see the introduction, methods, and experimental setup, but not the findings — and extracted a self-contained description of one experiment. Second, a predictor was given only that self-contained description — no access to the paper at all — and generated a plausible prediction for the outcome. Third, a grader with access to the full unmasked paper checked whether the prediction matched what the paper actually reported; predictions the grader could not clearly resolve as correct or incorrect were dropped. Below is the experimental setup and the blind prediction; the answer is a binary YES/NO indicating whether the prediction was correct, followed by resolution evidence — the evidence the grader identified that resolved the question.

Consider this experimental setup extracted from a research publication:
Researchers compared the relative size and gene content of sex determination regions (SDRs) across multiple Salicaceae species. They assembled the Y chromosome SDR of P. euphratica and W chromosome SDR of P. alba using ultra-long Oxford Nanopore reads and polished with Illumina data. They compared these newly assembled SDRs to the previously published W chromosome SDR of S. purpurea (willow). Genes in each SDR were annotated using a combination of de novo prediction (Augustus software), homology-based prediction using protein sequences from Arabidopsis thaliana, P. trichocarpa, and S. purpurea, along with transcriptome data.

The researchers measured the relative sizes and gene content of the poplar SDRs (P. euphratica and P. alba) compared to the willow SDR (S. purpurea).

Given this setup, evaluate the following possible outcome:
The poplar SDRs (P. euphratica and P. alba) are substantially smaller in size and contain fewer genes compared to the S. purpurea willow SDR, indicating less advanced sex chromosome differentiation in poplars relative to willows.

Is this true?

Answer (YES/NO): YES